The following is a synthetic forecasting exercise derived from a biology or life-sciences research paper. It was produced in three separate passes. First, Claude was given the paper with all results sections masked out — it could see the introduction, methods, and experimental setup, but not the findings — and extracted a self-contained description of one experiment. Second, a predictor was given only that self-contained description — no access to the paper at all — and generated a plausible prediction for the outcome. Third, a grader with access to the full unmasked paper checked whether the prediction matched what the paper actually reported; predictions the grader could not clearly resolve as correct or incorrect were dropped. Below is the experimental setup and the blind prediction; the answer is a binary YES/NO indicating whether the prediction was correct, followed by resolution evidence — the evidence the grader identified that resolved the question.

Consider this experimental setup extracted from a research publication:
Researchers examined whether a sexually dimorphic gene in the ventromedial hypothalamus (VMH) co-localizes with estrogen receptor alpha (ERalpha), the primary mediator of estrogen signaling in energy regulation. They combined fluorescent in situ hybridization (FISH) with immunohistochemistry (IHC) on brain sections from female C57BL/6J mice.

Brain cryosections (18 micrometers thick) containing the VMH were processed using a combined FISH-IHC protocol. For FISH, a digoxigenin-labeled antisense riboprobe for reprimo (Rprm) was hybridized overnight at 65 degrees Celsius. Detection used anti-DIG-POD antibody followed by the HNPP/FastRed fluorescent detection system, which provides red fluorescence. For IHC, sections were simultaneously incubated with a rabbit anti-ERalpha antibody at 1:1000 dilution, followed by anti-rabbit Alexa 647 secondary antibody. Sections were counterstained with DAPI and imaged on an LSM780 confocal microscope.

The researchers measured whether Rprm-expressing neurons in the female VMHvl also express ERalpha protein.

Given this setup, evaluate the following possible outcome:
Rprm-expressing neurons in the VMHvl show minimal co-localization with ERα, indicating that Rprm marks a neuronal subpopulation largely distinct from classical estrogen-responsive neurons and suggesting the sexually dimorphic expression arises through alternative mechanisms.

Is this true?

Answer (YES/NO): NO